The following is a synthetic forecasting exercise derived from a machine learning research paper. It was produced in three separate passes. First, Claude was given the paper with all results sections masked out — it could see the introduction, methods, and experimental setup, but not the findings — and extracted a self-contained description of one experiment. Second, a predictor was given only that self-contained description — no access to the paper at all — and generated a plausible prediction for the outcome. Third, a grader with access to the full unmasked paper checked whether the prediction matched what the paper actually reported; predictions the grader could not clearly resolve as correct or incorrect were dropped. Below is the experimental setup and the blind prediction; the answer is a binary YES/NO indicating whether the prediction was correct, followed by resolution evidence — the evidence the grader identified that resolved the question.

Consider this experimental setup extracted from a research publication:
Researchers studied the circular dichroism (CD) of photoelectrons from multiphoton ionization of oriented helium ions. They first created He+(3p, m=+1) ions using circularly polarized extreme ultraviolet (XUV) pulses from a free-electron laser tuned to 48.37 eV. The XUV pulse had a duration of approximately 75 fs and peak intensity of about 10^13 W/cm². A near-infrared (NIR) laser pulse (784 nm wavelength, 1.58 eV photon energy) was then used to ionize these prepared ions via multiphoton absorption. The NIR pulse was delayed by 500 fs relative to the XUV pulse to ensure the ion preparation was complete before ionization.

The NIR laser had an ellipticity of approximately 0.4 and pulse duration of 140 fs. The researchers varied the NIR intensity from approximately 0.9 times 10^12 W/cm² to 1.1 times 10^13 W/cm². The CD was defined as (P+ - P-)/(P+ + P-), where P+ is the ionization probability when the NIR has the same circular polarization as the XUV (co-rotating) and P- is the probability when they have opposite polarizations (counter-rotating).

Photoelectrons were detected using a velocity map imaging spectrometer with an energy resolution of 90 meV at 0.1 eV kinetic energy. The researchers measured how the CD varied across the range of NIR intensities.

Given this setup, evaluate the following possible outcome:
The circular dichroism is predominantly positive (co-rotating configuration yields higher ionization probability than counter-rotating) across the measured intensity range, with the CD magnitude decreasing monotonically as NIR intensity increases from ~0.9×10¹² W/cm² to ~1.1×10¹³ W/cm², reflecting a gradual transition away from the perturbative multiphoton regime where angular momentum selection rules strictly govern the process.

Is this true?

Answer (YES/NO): NO